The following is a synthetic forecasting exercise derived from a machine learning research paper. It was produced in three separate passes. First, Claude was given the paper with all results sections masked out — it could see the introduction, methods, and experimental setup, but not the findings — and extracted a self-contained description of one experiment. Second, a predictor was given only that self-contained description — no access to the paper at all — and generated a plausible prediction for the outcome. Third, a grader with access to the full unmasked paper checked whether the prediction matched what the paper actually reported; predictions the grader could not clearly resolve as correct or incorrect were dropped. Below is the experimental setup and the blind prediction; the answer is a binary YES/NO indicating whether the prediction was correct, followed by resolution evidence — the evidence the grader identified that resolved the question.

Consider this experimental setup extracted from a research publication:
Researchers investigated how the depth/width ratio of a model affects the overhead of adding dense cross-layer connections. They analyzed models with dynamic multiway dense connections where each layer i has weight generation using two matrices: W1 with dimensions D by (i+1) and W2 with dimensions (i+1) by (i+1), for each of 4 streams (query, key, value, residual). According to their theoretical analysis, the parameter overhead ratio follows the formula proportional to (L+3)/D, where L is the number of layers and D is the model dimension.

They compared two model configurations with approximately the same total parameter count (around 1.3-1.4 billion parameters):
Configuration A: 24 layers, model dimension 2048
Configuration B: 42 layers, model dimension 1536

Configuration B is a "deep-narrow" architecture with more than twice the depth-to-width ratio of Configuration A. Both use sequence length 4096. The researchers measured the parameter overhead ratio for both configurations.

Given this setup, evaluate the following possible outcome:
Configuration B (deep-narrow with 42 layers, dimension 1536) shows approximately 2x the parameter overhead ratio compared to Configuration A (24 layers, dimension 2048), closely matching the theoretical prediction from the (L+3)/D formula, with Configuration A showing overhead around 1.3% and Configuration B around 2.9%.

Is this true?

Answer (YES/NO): NO